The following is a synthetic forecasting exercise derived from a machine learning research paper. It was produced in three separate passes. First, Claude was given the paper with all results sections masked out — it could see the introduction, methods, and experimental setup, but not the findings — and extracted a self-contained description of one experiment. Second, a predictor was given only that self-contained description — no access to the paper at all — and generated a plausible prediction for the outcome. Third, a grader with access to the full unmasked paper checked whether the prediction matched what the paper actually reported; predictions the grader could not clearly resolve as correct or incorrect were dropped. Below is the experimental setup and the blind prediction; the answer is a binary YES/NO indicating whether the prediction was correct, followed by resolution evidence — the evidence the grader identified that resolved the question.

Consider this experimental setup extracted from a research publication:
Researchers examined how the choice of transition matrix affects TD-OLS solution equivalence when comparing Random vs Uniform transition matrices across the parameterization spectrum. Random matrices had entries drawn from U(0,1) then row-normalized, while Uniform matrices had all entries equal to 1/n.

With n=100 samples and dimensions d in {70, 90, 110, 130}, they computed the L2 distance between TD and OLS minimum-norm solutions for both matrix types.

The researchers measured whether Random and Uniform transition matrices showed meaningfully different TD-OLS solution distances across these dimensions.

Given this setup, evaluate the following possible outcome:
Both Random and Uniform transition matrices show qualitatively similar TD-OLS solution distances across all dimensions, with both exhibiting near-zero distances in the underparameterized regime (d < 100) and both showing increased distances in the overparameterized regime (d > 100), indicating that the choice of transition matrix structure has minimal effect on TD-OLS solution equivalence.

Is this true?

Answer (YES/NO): NO